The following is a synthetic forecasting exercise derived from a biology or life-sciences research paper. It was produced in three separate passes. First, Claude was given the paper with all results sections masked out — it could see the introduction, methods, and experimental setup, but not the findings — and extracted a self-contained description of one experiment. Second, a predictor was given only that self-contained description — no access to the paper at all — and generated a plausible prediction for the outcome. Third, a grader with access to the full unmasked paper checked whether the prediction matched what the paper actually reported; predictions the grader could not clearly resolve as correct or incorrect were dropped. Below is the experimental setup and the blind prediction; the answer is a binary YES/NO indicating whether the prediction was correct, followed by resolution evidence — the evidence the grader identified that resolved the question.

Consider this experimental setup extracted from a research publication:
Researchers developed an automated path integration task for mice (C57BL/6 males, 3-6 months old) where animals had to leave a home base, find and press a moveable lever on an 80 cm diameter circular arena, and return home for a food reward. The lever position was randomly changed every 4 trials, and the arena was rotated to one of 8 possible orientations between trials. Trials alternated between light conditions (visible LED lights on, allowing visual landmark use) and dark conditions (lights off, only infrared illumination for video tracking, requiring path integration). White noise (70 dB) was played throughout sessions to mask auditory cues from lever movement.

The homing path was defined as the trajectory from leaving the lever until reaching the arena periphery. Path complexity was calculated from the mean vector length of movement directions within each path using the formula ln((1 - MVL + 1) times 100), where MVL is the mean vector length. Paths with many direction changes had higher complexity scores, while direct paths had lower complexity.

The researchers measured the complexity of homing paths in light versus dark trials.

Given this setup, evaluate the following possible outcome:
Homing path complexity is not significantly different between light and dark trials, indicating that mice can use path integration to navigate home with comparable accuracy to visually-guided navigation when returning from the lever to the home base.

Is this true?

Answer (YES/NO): NO